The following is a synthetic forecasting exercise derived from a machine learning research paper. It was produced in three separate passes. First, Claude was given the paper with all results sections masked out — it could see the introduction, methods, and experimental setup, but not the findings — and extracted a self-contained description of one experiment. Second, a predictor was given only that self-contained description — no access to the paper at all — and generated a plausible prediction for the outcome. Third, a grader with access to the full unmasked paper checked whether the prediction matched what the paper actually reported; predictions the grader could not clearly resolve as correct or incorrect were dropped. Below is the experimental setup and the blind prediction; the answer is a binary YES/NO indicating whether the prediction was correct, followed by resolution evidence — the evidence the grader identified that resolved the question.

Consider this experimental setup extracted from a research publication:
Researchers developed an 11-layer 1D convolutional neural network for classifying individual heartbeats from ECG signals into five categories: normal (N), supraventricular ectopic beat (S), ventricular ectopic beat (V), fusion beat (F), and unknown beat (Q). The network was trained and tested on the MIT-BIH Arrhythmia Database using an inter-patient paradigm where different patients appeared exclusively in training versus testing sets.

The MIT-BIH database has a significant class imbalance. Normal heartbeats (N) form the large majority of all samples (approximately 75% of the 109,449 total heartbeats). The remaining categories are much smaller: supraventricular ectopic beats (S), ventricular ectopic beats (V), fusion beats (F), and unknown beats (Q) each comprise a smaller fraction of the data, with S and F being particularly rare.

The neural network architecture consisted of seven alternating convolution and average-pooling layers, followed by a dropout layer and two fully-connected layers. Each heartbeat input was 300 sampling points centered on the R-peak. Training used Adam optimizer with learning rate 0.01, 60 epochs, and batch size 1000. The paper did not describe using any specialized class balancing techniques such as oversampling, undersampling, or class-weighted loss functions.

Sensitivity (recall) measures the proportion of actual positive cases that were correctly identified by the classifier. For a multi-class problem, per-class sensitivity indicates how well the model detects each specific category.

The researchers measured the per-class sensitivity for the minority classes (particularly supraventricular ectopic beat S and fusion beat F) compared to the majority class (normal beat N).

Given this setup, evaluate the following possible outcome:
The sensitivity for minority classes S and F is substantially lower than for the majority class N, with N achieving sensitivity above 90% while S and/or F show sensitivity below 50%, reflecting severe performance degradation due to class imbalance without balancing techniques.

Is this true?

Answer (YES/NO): NO